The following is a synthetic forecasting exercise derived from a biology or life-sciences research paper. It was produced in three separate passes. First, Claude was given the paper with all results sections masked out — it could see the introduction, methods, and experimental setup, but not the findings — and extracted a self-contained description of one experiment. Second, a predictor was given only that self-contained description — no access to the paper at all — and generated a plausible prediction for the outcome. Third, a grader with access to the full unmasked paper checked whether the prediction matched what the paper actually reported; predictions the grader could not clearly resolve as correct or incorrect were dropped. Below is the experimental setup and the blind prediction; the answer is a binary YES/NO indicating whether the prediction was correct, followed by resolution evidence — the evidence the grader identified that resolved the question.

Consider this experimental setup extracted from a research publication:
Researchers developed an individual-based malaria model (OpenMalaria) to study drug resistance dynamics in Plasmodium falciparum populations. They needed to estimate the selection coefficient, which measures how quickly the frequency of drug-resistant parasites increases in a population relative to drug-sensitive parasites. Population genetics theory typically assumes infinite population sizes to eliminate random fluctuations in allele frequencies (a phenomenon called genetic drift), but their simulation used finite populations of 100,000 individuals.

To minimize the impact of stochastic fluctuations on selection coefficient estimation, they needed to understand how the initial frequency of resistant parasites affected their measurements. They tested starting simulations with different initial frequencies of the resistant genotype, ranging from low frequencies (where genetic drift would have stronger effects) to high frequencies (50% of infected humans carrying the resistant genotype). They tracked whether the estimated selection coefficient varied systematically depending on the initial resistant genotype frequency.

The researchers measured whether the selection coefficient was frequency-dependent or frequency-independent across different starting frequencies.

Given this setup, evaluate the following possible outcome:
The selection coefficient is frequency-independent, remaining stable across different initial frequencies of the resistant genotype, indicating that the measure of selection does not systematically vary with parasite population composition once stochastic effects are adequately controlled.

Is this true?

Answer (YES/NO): YES